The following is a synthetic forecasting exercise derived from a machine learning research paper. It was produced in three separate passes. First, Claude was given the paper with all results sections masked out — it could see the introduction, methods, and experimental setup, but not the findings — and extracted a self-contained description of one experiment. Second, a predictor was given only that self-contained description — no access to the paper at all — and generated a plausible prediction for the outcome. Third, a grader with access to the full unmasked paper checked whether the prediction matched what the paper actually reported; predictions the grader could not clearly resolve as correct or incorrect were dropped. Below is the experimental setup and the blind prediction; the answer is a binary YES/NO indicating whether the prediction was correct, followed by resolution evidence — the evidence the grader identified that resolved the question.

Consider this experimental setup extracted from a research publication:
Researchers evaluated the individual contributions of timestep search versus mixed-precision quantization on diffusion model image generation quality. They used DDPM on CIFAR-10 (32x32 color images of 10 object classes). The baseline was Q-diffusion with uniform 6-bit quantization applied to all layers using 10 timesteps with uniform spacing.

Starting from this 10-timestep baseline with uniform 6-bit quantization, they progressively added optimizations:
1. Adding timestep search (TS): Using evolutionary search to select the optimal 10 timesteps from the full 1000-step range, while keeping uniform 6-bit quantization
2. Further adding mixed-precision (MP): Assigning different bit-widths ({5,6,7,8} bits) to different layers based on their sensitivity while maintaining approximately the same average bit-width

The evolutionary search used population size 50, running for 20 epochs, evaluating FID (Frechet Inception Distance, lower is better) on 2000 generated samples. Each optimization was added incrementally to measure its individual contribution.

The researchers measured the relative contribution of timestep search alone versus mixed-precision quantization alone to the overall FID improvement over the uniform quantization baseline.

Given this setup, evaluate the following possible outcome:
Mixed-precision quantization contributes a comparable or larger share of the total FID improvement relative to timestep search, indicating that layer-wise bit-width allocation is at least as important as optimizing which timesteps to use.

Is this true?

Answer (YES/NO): YES